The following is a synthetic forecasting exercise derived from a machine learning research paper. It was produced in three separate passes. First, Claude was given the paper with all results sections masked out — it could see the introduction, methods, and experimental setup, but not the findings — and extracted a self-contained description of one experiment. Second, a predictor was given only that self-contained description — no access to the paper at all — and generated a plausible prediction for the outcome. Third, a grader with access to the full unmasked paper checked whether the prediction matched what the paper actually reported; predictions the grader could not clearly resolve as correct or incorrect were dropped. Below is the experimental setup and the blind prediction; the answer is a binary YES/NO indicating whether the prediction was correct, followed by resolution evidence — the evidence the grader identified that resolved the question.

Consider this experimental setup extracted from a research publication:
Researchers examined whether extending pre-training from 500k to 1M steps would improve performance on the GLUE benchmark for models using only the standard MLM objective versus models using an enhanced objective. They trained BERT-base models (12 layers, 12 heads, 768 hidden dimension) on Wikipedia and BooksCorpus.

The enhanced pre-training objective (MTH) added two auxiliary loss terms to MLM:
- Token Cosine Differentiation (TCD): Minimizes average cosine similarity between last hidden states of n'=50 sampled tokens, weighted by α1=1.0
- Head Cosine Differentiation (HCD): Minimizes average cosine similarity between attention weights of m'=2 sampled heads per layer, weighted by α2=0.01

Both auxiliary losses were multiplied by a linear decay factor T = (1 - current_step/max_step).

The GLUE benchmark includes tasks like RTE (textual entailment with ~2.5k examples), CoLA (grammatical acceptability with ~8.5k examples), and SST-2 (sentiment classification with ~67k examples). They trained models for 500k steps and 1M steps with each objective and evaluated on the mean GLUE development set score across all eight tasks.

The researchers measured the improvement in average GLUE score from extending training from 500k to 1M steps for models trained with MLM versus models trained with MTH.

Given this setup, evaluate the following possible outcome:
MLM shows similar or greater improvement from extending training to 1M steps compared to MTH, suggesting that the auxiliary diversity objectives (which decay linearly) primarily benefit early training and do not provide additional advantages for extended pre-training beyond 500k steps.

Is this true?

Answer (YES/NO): YES